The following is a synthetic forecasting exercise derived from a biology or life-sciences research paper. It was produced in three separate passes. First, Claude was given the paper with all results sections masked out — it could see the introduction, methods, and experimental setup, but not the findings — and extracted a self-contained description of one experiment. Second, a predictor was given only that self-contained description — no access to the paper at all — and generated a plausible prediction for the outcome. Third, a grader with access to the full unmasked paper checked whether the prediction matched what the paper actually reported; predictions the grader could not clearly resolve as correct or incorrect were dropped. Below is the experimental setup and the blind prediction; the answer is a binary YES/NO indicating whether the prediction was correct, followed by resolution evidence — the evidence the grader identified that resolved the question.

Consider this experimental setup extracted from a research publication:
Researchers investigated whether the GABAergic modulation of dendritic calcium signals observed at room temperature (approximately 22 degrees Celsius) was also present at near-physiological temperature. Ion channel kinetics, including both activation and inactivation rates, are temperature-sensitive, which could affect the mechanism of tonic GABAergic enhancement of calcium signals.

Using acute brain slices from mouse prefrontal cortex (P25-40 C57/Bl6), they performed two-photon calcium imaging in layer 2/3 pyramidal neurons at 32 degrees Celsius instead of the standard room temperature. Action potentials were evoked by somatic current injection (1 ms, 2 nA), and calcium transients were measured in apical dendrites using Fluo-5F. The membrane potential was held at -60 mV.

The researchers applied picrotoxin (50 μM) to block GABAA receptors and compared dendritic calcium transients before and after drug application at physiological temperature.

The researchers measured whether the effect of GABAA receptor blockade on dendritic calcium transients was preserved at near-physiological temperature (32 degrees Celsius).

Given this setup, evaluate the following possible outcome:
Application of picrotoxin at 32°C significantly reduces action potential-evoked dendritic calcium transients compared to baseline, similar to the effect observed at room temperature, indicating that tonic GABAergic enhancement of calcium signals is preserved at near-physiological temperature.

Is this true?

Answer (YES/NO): YES